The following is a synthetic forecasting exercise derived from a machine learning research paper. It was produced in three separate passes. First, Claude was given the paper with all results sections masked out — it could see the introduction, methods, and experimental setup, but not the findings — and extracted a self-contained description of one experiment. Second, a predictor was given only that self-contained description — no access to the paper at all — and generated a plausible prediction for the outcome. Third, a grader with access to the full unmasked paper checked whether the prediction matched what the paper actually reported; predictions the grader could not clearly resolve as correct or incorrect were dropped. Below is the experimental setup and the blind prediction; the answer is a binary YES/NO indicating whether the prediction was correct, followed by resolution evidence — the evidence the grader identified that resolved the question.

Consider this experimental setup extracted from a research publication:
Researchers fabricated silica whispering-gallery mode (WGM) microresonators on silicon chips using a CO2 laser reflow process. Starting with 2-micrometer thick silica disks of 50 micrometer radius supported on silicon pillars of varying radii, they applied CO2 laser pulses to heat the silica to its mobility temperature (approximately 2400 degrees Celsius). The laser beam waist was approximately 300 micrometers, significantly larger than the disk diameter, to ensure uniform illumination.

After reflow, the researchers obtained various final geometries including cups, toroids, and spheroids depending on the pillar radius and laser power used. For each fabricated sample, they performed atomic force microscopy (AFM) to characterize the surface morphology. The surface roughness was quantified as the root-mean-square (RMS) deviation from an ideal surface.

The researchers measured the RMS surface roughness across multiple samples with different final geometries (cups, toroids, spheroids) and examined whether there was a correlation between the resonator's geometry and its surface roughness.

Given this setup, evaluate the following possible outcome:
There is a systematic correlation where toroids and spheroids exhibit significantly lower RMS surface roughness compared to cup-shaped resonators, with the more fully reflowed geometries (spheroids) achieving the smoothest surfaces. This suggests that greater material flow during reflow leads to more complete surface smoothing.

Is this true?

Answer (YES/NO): NO